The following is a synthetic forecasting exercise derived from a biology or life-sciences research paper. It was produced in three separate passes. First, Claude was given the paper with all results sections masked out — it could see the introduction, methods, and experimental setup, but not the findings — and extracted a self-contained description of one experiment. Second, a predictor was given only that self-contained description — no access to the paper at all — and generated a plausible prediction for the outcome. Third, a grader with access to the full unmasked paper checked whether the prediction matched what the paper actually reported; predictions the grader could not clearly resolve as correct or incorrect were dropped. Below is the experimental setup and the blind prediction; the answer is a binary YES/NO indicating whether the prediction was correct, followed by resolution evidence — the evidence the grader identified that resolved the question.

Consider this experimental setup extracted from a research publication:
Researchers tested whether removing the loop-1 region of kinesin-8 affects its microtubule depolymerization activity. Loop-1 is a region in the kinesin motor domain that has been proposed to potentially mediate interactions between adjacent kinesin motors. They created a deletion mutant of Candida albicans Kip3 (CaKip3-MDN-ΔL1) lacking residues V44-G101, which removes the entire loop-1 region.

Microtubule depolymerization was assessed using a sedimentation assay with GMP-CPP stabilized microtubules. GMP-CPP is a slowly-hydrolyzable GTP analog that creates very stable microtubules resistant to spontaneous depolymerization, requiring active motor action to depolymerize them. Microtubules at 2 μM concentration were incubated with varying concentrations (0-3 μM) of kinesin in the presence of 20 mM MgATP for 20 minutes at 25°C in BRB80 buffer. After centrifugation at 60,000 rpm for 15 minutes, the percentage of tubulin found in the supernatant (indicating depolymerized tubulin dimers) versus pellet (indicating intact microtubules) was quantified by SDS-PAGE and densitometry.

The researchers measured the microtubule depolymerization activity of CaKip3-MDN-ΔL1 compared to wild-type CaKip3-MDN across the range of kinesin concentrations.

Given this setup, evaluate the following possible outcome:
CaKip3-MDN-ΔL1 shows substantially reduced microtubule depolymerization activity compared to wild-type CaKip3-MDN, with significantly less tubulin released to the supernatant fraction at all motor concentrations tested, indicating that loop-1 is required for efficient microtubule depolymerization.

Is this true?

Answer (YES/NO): YES